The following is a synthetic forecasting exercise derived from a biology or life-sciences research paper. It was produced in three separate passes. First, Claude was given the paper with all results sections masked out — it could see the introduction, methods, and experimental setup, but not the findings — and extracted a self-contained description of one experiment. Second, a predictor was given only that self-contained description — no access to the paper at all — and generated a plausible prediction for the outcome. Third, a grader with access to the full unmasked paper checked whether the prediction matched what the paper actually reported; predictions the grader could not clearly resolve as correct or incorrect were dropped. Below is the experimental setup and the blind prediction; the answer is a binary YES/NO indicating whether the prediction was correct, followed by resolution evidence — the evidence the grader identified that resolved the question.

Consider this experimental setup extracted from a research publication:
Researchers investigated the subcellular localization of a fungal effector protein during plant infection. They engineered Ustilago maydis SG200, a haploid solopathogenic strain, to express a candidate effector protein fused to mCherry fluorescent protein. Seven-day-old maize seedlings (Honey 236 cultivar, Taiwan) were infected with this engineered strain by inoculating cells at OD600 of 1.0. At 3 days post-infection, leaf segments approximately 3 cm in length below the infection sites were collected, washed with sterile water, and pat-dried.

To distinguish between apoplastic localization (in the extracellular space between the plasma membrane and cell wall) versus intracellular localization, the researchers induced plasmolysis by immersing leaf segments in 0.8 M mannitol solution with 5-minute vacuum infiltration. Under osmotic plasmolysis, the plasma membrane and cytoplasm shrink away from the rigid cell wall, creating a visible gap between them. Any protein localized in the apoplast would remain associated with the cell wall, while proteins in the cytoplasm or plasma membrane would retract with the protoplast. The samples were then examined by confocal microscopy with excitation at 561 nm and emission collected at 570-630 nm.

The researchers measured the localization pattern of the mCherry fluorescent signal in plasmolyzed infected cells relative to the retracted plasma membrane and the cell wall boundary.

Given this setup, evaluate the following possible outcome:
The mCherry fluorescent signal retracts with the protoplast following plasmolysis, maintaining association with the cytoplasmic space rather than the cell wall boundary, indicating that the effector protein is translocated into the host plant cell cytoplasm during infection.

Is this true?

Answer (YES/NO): NO